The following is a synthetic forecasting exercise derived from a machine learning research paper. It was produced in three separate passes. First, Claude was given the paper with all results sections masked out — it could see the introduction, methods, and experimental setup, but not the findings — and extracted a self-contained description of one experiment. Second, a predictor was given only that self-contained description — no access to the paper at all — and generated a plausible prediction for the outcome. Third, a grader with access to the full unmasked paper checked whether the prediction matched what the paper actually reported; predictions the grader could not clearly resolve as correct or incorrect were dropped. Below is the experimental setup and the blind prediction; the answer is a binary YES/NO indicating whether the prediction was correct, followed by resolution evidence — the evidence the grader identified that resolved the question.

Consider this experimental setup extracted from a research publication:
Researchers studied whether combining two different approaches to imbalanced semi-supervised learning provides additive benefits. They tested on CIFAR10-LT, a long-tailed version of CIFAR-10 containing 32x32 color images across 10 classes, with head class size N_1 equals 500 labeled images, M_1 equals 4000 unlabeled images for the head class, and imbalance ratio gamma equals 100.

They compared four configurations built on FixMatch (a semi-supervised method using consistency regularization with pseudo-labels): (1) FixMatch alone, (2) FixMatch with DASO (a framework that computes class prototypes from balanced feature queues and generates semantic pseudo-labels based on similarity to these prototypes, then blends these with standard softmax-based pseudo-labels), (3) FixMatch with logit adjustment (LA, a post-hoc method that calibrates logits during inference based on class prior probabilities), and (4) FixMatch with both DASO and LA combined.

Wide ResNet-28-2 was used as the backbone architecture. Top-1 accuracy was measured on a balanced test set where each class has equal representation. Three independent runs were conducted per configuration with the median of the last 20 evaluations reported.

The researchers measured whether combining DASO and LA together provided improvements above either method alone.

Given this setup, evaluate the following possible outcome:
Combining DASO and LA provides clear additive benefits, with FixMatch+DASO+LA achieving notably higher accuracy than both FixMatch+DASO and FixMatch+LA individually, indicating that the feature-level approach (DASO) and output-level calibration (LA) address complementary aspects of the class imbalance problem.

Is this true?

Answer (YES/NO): NO